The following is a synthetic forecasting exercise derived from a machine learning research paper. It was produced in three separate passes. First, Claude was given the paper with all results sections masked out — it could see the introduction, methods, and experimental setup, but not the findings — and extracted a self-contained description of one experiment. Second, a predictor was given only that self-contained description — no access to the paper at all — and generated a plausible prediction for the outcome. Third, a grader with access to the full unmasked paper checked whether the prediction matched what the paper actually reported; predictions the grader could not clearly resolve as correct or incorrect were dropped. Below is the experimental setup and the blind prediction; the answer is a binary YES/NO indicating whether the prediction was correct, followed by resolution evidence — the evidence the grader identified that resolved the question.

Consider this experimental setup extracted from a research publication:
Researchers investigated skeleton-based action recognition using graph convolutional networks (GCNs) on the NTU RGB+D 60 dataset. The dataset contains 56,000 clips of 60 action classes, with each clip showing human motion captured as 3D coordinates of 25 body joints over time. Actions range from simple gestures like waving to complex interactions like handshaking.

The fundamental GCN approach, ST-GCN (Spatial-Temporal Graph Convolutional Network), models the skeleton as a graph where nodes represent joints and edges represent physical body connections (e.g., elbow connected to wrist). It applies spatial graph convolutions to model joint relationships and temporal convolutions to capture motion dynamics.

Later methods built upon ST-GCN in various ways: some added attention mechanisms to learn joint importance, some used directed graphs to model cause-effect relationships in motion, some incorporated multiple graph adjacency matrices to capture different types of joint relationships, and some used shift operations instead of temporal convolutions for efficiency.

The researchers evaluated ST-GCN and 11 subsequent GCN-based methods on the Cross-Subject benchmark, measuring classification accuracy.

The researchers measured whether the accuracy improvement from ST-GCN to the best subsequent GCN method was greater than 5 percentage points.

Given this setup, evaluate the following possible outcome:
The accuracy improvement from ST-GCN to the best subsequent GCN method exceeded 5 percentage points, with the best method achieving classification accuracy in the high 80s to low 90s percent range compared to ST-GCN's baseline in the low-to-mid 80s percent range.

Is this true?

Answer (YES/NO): YES